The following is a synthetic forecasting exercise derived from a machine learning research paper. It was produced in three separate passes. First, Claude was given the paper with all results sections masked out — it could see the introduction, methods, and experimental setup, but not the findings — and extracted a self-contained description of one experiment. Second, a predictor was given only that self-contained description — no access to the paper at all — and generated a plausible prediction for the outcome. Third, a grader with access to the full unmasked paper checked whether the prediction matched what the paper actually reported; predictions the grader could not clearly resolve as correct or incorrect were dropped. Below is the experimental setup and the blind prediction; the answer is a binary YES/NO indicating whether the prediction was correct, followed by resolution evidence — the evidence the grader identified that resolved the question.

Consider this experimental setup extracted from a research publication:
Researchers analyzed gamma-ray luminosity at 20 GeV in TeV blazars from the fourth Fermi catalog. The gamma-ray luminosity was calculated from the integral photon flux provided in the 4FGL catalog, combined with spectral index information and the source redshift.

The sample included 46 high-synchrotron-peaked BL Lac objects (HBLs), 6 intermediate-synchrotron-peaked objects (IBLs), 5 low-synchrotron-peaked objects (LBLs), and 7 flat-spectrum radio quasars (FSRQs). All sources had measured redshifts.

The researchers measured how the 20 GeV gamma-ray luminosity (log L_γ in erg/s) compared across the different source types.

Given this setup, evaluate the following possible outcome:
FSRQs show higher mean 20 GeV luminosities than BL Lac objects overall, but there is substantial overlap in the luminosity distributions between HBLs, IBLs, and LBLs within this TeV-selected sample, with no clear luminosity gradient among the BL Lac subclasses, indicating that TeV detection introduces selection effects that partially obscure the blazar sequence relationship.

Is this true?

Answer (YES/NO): NO